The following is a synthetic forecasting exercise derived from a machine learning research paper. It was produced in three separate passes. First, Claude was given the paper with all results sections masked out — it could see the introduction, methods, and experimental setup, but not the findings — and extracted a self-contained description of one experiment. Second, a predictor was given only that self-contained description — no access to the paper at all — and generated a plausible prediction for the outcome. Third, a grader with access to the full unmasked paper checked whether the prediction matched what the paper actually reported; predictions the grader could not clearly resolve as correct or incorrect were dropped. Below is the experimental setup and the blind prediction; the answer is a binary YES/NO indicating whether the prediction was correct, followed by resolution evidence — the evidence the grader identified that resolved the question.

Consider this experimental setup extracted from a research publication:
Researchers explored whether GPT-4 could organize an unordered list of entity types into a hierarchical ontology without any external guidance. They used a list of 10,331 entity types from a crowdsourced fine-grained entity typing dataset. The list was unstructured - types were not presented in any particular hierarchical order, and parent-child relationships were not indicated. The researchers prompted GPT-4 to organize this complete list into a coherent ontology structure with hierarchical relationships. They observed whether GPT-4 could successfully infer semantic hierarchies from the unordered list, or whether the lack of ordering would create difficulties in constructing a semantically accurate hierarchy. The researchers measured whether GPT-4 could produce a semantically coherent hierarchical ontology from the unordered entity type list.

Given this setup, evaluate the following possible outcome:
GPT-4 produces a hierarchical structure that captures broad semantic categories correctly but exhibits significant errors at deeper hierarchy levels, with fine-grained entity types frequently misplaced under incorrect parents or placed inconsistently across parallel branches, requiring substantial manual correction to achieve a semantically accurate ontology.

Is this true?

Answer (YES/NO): NO